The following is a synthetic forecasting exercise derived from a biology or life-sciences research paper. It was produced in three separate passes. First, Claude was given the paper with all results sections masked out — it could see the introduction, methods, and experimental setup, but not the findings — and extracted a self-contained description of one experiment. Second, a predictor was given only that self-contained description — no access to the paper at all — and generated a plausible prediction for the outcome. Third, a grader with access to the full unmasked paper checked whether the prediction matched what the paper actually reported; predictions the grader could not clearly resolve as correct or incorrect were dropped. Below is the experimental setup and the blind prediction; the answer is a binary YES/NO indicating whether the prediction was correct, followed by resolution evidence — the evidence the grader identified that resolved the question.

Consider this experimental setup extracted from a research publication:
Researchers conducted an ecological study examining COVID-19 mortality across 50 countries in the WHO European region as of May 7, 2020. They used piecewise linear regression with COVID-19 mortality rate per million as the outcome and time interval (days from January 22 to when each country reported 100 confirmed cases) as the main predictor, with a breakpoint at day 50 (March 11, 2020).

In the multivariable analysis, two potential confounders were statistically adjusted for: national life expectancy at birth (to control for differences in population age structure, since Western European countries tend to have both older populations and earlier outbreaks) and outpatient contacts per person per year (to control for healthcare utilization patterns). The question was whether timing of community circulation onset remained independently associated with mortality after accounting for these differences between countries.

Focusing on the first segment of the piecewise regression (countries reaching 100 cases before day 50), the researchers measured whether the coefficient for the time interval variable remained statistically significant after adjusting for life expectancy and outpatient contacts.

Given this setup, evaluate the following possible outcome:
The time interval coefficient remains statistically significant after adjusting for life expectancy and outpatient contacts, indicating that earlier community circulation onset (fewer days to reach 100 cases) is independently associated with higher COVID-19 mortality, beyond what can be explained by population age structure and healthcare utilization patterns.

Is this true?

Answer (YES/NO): YES